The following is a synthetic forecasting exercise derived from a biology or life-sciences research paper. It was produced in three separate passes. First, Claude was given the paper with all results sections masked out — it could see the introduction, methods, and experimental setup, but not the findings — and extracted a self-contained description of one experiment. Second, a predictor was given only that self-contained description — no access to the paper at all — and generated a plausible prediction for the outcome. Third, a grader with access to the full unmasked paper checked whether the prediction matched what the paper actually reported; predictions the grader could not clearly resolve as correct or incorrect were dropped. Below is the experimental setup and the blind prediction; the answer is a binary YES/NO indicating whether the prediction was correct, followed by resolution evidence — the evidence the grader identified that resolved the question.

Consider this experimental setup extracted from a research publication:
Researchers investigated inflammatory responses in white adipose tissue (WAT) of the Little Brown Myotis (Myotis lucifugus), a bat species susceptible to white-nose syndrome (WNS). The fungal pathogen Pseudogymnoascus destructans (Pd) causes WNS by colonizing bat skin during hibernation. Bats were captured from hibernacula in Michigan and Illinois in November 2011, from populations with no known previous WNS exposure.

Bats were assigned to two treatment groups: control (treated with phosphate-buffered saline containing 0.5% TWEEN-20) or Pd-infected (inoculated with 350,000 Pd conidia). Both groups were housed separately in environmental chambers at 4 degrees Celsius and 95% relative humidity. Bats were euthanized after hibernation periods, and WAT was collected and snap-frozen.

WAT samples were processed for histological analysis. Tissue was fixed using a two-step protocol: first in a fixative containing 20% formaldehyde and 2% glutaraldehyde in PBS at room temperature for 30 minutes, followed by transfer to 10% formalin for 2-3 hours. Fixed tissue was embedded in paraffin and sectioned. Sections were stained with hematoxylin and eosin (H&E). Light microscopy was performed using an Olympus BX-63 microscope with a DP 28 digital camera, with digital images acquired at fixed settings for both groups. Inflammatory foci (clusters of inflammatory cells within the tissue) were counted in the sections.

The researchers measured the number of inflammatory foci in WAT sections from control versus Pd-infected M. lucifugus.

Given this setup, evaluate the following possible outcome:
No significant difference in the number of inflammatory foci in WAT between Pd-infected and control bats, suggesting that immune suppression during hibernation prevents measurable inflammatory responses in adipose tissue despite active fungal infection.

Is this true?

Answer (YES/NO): NO